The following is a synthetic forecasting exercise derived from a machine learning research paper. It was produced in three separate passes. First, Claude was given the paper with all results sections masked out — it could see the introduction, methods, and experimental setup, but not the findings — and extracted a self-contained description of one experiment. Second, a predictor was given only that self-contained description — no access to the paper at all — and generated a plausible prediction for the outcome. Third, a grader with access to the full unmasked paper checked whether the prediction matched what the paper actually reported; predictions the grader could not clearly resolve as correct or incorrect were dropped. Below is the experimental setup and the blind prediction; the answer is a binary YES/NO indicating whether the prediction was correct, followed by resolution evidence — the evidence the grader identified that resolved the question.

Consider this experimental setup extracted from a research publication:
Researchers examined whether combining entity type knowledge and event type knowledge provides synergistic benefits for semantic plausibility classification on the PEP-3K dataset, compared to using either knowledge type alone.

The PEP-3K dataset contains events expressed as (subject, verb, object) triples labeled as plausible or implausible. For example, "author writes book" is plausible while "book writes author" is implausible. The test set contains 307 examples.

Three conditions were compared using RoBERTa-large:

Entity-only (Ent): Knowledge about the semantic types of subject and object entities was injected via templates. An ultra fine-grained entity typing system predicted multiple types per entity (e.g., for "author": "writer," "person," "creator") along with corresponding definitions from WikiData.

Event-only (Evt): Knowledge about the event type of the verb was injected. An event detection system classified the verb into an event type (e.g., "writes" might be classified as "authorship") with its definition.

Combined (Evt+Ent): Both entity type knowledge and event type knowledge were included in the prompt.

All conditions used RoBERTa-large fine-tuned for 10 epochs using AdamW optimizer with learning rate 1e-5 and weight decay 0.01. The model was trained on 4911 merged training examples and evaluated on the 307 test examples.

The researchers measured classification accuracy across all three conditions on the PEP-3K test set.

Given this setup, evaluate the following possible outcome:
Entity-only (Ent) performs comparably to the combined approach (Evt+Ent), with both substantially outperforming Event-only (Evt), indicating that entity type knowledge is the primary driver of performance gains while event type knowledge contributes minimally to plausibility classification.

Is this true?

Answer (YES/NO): NO